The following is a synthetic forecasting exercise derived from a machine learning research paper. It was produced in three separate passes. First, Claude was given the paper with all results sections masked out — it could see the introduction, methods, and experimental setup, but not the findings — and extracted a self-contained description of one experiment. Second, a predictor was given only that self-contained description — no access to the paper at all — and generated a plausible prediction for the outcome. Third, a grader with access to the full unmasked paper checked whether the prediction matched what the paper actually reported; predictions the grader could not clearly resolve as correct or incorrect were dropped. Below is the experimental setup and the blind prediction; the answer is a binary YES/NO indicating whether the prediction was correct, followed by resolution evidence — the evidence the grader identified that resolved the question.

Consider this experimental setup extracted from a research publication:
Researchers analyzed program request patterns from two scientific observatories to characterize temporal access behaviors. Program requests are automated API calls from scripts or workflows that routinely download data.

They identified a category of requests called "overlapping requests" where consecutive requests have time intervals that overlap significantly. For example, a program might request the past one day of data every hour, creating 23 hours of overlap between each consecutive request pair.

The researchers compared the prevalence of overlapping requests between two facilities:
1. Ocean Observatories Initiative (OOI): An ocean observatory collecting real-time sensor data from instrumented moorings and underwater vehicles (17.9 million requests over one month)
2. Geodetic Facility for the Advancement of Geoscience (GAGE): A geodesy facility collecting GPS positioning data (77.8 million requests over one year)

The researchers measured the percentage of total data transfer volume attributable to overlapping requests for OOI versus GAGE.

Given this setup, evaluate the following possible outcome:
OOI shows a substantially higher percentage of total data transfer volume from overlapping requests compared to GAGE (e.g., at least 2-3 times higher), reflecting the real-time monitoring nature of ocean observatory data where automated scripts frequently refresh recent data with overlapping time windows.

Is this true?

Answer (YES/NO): YES